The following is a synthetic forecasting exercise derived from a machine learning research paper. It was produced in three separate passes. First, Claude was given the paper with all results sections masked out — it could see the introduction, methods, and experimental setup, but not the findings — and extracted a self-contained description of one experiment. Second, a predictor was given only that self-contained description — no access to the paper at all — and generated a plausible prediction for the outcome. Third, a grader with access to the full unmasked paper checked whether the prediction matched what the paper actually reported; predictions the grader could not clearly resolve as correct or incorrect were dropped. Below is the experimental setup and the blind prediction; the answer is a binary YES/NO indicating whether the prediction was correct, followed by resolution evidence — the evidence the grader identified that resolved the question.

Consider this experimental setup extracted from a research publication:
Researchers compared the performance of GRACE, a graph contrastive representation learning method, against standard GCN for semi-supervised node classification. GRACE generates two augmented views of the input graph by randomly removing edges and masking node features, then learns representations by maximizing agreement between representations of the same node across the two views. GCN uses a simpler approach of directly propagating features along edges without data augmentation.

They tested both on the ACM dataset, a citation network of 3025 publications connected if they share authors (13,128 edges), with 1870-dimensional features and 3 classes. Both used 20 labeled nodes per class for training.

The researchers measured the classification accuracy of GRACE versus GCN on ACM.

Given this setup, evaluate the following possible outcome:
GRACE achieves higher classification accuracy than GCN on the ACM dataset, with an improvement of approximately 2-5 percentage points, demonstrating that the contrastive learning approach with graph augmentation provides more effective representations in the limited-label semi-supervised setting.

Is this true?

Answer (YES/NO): NO